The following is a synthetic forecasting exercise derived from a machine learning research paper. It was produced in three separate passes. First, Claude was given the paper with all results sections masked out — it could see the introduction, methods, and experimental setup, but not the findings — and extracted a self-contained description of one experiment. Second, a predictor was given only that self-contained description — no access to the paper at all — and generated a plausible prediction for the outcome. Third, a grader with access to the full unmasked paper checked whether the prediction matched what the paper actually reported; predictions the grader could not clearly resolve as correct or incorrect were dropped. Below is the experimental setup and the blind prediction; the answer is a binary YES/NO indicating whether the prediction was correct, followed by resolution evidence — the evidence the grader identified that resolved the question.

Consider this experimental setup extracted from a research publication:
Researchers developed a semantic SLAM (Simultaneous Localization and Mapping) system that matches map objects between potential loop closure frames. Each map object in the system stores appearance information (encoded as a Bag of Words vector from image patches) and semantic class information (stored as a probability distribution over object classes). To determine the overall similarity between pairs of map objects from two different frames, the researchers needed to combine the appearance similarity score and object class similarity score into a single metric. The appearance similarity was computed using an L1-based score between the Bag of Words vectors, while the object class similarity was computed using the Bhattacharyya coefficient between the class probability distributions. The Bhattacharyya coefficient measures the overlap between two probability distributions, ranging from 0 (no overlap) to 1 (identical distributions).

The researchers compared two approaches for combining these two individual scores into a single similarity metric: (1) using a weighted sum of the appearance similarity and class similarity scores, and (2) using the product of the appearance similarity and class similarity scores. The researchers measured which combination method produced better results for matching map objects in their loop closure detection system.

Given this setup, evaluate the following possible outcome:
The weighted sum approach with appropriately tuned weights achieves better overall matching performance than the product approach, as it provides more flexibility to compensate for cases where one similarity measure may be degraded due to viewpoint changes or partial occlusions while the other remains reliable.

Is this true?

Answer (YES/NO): NO